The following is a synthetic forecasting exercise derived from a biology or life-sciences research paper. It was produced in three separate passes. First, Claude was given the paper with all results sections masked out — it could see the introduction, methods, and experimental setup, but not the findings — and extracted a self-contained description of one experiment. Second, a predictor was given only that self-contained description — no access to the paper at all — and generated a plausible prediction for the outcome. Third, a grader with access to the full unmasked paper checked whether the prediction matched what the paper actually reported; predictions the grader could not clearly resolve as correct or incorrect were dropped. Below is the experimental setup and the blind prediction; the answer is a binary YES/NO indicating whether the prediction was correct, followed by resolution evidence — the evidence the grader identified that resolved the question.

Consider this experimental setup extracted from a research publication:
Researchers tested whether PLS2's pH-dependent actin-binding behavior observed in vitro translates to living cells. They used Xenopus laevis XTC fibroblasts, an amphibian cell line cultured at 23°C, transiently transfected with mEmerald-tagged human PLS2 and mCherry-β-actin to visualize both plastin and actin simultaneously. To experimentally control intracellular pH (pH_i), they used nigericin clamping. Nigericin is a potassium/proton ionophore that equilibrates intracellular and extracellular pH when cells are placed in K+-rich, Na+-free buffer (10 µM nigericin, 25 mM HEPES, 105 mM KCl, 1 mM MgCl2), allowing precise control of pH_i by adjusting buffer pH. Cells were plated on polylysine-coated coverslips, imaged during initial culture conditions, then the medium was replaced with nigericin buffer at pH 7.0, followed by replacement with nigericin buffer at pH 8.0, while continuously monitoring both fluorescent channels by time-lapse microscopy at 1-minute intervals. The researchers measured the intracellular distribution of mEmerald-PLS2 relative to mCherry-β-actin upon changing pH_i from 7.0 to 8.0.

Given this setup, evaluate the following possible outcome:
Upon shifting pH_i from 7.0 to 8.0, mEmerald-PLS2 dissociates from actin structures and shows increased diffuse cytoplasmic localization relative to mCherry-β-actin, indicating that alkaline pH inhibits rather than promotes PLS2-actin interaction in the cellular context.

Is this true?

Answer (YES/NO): YES